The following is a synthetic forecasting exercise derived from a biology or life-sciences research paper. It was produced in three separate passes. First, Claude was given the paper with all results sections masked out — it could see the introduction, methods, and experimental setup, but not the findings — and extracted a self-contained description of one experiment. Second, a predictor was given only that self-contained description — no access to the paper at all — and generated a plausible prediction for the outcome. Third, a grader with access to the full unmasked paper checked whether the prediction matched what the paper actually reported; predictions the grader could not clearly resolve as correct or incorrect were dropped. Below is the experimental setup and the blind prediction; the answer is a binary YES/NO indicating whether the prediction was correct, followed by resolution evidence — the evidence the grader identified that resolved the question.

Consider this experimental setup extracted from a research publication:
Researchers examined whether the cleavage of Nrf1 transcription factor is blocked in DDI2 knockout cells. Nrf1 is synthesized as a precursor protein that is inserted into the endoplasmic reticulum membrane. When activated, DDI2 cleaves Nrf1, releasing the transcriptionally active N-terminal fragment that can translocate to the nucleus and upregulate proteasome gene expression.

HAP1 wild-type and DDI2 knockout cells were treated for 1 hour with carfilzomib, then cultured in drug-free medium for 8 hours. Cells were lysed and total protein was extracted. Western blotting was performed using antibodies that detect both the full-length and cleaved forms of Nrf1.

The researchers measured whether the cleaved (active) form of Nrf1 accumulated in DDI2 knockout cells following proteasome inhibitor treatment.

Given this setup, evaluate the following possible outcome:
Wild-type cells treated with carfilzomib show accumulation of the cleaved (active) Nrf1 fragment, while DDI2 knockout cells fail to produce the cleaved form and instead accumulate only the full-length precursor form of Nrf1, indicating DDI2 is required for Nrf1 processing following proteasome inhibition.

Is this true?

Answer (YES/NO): YES